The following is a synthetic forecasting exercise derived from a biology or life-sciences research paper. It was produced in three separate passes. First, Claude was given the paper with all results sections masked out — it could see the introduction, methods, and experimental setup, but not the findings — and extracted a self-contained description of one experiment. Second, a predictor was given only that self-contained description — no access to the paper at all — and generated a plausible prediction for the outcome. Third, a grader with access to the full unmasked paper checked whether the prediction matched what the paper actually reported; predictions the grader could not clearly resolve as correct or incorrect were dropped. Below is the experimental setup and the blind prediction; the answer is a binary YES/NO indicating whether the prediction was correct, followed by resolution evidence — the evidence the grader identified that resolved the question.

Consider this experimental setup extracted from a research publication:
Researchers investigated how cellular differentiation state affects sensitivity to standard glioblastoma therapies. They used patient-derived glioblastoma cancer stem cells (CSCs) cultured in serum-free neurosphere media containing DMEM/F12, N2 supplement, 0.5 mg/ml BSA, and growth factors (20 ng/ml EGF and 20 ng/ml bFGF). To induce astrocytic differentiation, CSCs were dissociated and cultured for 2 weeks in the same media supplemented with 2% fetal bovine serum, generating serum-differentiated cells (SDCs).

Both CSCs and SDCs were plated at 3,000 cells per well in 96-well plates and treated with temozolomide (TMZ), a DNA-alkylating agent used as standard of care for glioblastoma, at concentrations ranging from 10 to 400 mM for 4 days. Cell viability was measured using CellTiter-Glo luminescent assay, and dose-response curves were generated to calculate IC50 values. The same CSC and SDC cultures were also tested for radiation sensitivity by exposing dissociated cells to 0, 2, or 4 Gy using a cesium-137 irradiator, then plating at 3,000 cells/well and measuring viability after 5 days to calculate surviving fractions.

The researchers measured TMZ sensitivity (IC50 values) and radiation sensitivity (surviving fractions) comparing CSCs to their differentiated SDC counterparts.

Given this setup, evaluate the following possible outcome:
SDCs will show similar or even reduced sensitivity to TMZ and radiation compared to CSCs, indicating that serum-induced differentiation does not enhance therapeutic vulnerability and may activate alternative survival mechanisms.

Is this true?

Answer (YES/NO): YES